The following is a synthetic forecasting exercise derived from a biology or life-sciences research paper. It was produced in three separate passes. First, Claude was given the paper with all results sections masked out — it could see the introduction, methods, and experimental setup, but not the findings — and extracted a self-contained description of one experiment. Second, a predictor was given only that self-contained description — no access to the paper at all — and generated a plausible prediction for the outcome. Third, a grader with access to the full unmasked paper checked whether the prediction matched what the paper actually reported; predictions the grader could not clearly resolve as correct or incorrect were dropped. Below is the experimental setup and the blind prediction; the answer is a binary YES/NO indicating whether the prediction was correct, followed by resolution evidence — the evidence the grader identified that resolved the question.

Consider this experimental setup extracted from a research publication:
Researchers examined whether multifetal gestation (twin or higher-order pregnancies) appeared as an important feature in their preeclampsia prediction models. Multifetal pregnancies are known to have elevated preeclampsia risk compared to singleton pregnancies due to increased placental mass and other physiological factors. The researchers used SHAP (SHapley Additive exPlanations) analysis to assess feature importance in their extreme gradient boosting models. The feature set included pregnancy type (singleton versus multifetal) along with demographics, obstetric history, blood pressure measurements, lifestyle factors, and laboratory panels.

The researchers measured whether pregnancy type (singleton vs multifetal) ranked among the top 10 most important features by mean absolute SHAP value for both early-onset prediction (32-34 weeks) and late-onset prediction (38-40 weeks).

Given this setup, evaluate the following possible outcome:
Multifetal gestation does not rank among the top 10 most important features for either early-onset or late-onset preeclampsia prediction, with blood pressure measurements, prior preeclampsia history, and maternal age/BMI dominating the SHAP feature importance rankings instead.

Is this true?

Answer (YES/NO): NO